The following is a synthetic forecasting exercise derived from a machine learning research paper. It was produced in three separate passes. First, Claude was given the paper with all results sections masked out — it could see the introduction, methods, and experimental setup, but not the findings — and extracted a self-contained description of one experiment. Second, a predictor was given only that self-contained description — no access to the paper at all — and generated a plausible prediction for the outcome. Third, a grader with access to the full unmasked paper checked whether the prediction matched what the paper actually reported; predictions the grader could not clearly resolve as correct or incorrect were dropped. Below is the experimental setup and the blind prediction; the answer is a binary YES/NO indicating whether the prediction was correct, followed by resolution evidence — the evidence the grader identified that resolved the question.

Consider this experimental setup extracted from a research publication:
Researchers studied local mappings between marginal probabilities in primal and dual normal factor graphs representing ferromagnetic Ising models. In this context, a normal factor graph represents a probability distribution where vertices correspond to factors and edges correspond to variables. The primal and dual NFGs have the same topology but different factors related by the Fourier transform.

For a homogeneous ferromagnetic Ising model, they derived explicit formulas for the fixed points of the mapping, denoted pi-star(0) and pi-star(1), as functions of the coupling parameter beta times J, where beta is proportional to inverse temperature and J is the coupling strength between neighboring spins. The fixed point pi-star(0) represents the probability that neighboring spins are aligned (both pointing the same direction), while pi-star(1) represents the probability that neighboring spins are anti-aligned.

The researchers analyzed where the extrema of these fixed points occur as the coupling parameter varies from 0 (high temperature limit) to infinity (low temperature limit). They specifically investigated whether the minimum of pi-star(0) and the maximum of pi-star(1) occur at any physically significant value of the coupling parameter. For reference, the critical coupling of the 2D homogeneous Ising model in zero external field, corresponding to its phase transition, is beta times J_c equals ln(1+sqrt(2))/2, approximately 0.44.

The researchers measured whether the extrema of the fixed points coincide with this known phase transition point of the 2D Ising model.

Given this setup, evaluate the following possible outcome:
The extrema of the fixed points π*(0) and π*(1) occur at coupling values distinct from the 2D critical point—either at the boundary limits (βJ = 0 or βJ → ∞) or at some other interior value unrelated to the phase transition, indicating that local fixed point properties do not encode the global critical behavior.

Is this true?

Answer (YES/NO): NO